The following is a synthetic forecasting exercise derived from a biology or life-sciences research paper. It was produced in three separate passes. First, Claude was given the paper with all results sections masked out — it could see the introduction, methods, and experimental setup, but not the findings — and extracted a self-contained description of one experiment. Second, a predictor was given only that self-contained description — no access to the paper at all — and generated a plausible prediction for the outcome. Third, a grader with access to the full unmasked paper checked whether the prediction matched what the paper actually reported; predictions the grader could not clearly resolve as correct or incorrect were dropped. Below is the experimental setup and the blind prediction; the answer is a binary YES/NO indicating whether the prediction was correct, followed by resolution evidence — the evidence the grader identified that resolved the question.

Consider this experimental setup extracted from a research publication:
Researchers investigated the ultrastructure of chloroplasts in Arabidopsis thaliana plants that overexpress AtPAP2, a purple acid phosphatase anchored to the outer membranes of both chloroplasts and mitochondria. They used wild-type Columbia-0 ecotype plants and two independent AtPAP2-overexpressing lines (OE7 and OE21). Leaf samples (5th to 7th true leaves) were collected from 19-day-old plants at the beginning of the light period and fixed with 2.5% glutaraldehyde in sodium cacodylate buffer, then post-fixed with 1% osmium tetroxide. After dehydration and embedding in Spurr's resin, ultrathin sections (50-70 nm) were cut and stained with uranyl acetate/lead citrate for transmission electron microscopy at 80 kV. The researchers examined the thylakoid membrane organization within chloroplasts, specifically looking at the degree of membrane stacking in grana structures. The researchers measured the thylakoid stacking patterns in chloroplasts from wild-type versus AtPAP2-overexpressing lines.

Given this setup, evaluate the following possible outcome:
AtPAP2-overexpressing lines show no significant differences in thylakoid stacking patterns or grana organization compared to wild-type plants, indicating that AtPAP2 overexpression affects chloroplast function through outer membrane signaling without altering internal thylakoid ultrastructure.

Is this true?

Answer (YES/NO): NO